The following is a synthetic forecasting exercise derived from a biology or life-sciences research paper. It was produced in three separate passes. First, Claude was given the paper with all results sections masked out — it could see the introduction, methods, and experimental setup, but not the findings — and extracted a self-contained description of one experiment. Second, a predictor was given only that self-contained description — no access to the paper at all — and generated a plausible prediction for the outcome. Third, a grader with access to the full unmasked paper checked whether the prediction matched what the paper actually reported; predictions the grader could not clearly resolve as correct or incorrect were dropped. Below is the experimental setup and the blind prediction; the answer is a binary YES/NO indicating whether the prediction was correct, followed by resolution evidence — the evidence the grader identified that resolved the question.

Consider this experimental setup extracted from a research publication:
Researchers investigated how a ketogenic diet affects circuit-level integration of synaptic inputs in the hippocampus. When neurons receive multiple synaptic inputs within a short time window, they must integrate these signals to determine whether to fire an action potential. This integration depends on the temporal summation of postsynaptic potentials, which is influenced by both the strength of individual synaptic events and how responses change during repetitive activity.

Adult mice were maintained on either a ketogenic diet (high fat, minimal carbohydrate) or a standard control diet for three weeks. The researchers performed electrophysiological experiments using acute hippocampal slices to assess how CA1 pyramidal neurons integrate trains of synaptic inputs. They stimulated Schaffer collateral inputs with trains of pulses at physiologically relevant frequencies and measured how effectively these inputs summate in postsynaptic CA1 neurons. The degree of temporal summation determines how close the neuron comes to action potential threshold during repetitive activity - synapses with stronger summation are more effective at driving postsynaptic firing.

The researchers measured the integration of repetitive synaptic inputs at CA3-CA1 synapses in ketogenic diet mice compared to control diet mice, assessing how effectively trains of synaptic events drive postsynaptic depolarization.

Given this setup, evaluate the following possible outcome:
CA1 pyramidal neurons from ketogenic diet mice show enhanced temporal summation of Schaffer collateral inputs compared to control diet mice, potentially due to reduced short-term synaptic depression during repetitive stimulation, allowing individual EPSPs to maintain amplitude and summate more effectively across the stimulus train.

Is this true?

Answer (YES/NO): NO